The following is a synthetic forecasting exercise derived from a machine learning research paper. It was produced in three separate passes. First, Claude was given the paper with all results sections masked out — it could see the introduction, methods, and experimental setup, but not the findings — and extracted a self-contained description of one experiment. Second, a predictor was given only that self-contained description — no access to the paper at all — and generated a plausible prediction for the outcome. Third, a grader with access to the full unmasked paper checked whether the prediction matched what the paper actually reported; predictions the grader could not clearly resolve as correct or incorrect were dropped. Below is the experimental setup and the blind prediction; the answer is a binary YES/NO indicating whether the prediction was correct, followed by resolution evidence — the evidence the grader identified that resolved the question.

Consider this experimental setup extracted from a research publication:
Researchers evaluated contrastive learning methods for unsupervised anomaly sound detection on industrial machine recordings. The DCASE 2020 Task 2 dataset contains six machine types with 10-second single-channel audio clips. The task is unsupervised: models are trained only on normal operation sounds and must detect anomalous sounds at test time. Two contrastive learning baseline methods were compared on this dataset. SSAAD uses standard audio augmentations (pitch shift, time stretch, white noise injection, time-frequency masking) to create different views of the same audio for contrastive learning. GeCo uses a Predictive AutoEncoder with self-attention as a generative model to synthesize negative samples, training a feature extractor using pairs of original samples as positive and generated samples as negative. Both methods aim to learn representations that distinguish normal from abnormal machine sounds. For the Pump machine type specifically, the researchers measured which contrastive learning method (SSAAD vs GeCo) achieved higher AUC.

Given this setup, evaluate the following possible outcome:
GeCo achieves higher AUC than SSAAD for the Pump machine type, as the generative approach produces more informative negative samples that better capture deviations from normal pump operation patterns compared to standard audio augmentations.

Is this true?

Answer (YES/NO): YES